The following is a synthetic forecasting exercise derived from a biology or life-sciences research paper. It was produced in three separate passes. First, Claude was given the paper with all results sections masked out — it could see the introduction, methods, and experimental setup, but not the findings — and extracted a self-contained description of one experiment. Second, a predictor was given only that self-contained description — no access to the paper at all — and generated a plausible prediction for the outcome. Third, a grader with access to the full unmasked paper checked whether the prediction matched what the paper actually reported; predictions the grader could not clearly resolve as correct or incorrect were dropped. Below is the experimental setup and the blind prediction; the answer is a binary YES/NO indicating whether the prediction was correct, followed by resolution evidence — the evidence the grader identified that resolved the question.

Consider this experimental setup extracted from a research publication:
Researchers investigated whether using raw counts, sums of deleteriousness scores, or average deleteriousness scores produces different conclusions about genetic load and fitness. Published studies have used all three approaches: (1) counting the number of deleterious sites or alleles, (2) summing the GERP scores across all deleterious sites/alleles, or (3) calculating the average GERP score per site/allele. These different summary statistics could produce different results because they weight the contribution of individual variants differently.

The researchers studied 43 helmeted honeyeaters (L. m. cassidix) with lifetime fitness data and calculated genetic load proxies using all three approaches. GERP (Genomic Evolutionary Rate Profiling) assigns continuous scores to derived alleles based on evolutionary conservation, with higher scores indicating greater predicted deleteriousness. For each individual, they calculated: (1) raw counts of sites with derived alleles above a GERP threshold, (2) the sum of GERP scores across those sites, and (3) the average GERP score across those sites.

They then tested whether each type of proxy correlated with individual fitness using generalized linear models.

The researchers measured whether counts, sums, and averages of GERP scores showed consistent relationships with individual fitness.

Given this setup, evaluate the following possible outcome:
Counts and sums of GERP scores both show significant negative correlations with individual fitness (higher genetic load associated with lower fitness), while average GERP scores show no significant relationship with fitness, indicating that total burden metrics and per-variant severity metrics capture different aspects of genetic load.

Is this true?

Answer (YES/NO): NO